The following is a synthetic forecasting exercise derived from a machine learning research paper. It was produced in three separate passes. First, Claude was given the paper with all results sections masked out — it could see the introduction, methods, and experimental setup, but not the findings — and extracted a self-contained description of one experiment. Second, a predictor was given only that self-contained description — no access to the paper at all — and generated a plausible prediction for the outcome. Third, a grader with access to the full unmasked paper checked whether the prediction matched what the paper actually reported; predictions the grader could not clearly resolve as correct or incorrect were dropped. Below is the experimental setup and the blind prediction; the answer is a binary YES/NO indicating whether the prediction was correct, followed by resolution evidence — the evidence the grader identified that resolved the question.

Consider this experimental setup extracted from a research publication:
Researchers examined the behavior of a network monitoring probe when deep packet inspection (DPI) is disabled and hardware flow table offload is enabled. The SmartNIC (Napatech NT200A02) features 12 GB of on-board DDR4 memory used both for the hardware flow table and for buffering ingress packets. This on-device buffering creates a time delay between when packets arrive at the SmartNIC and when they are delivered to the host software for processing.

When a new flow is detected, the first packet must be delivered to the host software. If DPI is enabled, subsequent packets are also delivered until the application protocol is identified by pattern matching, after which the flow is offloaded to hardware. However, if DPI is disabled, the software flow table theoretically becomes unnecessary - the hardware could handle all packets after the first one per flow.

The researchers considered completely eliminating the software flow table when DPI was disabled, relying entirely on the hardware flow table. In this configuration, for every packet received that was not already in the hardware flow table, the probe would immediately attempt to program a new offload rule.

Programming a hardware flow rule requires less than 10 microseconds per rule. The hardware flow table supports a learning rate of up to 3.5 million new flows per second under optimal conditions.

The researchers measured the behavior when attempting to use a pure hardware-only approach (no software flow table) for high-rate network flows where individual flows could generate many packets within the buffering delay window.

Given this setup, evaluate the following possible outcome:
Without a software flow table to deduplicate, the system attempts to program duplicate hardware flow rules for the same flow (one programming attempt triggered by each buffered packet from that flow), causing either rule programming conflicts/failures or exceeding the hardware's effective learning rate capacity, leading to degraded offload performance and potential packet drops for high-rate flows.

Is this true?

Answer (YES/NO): YES